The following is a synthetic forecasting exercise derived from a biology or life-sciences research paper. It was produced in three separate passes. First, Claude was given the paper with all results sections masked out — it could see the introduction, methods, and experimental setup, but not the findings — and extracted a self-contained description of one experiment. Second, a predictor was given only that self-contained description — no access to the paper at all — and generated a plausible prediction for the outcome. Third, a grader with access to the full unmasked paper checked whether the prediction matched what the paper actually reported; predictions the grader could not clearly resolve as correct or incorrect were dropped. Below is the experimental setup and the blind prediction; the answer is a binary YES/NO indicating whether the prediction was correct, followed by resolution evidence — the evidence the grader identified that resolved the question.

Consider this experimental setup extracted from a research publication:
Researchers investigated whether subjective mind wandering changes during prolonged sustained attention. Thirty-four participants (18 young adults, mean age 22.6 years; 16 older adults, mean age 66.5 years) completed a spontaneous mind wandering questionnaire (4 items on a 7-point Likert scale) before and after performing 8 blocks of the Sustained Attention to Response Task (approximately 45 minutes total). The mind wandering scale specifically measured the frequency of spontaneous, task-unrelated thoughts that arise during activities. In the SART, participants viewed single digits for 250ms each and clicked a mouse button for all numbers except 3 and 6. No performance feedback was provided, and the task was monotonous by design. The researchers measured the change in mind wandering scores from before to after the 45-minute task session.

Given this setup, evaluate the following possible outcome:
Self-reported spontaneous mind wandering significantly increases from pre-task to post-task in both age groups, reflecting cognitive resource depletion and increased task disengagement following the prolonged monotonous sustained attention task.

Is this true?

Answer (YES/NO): NO